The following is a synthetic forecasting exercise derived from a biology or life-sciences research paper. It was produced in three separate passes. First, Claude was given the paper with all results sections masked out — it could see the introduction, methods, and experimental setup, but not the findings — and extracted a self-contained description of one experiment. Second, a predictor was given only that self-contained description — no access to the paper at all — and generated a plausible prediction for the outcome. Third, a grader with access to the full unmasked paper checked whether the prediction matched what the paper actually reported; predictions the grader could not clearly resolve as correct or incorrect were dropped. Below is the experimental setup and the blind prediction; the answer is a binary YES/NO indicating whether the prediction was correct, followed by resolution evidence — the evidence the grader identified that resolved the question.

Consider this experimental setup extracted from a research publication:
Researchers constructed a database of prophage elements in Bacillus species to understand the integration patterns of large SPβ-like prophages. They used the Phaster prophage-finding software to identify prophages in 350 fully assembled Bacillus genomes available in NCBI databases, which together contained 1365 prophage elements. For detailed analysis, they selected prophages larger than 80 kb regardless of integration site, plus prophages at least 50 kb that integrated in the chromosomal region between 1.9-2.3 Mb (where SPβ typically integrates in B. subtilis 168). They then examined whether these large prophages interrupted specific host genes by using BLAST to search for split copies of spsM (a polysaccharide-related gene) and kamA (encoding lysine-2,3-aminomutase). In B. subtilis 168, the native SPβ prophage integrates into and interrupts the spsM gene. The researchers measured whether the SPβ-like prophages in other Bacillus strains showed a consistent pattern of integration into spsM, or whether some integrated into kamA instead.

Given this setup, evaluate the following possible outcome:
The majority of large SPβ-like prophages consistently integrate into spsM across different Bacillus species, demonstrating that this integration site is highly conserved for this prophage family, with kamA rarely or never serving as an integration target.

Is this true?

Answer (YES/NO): NO